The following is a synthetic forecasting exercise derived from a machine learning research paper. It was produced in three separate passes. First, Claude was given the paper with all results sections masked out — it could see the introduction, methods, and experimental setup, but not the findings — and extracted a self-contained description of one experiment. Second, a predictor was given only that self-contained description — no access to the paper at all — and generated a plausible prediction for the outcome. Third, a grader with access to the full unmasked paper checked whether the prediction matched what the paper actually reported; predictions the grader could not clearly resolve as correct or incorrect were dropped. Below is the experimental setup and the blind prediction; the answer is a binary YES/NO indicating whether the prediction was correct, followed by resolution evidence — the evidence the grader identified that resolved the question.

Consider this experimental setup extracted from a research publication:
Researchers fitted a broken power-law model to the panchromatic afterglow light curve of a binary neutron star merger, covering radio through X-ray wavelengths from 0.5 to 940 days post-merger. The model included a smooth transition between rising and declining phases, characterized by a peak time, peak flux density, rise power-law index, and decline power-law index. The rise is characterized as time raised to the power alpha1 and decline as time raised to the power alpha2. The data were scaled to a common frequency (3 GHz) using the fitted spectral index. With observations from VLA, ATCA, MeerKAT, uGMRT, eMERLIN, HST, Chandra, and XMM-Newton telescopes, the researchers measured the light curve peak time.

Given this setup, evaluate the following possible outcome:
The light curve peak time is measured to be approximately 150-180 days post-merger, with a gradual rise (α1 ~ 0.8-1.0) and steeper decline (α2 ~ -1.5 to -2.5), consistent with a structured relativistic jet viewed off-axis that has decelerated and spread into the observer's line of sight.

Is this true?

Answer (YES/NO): YES